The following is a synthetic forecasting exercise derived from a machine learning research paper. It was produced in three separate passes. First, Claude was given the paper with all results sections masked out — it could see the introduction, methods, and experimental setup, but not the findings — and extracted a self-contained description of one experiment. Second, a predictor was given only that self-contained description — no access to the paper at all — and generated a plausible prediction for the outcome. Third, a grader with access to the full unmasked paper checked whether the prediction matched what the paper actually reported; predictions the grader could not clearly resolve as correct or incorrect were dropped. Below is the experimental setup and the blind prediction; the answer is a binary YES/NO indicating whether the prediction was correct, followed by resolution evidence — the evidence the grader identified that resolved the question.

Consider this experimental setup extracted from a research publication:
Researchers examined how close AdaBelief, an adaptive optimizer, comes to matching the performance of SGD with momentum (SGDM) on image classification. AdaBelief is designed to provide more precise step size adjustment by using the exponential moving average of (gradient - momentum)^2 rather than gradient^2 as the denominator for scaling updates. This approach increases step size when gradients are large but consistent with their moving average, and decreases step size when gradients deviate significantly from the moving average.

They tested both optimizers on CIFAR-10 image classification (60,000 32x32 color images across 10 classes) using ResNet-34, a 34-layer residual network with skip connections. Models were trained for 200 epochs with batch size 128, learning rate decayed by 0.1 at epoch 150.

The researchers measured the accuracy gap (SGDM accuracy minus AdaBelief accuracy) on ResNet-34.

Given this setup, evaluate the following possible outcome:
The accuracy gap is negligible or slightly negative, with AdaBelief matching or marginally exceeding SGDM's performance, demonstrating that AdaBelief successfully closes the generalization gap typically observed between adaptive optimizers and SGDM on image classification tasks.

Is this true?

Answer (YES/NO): NO